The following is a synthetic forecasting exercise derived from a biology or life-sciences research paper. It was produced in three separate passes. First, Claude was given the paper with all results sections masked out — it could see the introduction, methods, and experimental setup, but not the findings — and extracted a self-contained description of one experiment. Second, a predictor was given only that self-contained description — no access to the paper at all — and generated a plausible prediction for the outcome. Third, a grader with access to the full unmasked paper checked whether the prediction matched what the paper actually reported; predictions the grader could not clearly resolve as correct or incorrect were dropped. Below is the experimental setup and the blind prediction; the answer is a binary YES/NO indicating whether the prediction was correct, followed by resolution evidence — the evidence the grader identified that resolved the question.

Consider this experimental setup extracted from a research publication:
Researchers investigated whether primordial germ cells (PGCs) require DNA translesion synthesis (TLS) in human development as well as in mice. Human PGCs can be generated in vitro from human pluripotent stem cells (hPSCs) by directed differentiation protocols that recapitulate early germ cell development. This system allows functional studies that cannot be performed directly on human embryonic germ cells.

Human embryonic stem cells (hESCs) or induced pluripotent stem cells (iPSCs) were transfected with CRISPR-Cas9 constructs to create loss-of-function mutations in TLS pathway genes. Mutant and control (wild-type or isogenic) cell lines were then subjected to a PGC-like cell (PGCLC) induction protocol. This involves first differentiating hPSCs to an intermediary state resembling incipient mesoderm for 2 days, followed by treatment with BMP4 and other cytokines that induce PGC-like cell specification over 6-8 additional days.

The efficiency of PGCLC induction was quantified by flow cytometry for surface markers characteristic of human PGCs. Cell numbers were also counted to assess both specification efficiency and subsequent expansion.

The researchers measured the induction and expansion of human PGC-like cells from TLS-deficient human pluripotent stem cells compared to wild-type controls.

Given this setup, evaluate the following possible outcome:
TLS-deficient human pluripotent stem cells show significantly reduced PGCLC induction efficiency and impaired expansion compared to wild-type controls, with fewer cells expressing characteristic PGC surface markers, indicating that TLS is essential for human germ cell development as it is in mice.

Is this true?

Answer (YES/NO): YES